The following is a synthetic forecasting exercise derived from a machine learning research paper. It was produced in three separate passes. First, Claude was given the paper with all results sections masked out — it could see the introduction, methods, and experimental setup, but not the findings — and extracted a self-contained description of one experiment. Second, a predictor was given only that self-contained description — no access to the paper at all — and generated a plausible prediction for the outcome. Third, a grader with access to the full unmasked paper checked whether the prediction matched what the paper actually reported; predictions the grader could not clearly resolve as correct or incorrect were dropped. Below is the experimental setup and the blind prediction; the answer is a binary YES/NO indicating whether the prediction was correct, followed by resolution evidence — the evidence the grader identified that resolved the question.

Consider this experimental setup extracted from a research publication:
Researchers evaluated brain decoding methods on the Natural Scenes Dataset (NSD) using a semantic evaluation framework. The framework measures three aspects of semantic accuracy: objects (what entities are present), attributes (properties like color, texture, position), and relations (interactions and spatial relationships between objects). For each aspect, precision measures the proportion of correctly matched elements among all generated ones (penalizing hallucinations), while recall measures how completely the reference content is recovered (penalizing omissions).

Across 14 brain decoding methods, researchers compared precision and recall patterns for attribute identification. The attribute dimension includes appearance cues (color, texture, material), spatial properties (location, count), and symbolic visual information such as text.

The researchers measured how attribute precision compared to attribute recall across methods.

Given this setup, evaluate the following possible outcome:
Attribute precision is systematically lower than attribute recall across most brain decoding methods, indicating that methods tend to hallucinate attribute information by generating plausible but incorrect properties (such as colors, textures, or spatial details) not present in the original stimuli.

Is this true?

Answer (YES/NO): YES